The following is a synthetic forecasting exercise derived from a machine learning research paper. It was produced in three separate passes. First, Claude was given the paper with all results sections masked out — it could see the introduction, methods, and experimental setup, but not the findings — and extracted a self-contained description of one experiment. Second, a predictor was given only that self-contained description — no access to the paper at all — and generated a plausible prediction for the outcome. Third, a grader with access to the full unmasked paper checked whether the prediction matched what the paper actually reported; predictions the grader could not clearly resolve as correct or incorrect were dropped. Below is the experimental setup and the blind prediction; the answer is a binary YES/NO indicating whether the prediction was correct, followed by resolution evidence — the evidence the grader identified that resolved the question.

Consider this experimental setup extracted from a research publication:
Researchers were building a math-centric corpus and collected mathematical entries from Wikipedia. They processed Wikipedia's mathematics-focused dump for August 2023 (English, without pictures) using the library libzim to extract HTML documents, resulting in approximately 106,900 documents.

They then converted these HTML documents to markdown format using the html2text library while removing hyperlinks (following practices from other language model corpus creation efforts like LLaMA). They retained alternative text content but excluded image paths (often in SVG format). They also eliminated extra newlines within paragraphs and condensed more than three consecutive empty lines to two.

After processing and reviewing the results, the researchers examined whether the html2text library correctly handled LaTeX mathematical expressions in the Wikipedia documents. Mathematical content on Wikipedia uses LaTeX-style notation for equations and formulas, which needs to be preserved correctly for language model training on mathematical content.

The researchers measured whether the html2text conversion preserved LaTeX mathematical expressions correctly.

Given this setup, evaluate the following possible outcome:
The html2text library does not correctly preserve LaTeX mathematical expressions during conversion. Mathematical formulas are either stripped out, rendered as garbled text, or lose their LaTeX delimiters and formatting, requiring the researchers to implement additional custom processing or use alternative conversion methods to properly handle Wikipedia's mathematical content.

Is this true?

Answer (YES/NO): YES